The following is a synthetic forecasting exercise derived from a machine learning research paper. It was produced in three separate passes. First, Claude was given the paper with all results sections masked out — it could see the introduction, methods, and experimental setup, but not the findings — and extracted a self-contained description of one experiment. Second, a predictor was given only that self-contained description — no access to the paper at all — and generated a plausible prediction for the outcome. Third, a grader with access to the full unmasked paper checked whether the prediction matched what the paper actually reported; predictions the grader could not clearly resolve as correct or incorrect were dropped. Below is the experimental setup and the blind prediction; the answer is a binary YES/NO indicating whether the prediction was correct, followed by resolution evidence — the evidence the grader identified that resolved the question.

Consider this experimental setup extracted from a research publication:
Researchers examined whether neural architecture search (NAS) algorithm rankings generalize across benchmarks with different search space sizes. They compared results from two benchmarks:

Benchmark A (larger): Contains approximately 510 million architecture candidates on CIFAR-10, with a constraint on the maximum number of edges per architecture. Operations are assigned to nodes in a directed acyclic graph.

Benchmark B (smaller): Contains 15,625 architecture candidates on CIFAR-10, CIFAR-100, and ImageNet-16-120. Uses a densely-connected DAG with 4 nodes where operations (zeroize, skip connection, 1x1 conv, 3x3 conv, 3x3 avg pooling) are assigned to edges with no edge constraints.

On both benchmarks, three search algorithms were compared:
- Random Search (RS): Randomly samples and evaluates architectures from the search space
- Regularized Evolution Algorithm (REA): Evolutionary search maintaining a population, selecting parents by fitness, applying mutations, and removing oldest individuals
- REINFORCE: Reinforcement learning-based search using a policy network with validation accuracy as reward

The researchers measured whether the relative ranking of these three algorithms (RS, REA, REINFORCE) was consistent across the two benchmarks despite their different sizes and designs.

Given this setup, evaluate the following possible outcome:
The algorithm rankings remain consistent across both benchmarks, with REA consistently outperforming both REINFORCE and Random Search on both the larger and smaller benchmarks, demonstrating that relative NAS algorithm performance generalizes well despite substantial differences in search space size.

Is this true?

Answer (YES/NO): YES